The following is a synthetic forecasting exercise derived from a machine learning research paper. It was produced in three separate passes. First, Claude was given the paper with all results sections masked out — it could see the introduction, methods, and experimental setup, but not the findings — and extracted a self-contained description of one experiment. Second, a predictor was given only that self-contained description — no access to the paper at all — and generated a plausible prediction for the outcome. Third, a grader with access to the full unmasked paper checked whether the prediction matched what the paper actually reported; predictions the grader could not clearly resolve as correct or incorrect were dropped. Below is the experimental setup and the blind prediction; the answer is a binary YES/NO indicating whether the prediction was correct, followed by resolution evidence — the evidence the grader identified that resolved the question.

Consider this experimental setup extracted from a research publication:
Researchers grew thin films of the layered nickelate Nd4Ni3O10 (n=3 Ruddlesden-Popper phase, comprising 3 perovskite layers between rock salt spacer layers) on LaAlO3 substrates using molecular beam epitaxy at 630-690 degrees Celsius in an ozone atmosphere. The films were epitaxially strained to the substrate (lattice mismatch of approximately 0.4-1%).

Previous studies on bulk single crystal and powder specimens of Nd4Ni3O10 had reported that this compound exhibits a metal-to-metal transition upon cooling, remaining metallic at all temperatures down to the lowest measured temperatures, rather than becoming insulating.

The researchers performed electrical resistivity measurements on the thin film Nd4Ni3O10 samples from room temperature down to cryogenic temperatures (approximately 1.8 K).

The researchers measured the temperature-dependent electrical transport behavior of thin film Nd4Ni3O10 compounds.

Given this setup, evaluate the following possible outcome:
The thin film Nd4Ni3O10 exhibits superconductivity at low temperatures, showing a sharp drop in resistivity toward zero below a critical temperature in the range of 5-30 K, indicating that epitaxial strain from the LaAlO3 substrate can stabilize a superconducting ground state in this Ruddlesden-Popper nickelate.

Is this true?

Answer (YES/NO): NO